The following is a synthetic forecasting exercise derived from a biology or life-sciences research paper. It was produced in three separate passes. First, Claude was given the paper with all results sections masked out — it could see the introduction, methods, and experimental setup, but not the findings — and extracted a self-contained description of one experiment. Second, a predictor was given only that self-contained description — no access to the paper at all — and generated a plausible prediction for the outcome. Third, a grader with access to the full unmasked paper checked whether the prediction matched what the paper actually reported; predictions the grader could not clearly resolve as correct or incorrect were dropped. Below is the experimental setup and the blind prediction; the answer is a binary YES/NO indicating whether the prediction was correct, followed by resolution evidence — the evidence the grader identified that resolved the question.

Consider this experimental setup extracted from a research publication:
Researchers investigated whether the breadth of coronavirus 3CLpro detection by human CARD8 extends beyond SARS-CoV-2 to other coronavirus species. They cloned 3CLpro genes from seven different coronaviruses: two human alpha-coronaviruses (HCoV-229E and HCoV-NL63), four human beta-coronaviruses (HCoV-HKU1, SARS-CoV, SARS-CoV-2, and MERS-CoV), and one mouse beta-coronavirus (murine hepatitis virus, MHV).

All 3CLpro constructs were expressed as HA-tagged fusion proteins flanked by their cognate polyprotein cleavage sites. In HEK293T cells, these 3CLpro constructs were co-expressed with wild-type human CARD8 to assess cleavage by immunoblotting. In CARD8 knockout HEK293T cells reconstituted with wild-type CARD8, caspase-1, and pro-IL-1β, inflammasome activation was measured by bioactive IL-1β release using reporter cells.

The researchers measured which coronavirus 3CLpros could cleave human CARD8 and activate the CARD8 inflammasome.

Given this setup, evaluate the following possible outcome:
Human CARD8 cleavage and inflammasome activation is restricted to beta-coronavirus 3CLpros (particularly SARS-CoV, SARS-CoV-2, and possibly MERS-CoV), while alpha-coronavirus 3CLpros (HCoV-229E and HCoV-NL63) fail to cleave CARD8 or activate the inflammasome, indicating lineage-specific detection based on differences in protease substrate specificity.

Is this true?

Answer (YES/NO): NO